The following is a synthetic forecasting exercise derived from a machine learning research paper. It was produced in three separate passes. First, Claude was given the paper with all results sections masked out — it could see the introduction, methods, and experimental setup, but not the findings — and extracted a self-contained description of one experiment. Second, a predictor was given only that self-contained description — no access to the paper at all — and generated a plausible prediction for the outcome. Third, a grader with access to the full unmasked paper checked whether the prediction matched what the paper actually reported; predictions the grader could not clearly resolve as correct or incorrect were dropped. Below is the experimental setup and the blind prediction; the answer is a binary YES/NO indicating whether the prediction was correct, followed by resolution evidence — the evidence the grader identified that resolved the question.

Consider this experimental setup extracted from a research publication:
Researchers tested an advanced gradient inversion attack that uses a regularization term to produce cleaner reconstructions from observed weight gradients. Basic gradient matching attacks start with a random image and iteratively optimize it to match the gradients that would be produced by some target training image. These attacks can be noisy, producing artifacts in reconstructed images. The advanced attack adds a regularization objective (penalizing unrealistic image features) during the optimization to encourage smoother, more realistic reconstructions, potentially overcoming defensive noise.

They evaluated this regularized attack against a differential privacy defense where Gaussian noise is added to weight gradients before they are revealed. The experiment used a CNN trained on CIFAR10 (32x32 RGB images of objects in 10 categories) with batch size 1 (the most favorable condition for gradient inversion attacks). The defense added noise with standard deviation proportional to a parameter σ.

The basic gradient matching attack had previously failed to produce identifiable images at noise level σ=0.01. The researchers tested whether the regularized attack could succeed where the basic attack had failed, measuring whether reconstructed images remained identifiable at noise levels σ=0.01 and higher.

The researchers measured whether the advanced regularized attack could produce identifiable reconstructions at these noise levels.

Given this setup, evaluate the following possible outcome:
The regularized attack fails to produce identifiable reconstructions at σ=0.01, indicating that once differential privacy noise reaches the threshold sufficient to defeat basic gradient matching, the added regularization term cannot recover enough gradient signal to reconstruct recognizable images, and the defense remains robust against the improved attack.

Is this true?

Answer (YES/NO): YES